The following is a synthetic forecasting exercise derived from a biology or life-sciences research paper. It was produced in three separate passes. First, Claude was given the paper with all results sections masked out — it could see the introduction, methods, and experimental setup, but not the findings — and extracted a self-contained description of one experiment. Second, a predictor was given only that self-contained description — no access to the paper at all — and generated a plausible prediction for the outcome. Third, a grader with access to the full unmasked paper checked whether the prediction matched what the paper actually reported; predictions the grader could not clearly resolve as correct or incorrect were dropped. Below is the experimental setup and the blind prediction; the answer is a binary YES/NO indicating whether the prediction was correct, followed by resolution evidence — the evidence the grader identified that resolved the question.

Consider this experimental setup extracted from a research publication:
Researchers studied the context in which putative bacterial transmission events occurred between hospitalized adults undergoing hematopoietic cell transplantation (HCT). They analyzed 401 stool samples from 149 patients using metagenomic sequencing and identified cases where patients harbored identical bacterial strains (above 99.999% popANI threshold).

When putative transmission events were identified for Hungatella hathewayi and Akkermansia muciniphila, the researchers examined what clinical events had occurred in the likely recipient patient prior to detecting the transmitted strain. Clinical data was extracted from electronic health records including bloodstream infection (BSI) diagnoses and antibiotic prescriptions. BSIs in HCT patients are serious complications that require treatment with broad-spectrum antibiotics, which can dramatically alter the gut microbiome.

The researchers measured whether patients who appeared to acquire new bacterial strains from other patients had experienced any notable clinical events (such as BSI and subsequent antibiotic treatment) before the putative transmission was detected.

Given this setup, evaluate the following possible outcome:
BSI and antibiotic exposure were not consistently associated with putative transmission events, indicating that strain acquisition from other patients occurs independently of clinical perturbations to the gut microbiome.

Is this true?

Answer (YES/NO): NO